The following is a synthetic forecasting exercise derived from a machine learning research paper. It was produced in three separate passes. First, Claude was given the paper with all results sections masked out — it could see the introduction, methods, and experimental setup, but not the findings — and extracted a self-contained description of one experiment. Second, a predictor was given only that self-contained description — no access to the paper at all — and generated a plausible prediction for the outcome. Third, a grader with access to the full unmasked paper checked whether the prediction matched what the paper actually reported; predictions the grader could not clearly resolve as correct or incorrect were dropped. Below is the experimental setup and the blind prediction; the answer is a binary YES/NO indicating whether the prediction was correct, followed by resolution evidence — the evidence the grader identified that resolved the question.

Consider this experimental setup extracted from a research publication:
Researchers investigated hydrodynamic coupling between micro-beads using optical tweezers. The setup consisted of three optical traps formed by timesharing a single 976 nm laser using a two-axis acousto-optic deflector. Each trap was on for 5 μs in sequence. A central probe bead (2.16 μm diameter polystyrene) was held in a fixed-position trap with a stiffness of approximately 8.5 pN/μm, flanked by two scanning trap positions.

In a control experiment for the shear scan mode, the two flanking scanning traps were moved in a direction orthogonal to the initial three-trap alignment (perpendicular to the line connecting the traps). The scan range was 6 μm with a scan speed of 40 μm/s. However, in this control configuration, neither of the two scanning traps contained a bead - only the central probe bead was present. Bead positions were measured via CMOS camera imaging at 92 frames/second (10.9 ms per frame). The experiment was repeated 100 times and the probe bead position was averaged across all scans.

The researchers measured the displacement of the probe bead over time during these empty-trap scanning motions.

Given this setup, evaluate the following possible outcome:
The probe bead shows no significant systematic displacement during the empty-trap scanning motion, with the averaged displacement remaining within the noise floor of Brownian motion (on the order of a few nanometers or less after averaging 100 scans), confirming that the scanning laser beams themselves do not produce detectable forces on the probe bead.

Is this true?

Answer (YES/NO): YES